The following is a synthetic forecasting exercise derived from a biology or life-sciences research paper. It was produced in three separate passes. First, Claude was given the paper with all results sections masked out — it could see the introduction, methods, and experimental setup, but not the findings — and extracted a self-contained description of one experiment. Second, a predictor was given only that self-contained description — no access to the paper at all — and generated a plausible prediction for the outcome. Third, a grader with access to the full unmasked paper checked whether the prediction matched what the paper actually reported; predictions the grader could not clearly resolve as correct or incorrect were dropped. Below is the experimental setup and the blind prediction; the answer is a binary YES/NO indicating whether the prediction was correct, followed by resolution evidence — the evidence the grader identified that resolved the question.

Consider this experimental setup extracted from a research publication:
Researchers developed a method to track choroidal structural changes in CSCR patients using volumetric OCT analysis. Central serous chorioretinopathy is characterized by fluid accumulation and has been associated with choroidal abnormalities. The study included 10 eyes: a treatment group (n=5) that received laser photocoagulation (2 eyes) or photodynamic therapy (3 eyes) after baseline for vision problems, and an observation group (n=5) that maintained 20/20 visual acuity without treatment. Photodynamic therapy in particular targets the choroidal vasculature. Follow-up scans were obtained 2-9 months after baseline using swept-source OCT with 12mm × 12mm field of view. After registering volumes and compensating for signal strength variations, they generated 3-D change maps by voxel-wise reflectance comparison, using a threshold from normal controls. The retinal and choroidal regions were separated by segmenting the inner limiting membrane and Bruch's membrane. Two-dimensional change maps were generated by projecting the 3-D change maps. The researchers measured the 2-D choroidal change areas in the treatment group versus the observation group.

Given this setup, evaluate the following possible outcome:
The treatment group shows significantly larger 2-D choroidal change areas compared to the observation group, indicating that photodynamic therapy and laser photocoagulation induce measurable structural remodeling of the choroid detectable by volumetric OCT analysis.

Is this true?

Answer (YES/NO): YES